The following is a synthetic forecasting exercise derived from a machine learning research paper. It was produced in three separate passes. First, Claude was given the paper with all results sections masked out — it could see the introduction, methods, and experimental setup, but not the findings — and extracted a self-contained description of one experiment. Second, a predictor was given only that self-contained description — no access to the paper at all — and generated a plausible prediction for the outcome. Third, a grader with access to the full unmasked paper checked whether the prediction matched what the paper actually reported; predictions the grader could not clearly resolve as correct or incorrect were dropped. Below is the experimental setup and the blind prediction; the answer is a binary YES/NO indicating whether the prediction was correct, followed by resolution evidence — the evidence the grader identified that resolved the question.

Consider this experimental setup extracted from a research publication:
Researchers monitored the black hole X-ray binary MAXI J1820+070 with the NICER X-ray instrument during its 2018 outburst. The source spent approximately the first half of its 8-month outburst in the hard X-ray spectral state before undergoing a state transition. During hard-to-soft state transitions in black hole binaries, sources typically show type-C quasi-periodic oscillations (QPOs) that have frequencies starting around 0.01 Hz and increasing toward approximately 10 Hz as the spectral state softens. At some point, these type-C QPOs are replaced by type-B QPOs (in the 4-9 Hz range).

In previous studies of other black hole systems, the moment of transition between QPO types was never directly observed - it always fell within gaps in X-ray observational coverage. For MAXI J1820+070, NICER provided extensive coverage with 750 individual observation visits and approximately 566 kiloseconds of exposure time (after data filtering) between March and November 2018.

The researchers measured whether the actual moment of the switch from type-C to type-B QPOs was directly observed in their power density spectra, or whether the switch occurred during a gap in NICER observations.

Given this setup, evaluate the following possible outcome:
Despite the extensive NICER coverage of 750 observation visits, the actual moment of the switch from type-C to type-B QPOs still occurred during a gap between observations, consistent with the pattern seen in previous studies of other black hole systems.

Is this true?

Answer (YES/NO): NO